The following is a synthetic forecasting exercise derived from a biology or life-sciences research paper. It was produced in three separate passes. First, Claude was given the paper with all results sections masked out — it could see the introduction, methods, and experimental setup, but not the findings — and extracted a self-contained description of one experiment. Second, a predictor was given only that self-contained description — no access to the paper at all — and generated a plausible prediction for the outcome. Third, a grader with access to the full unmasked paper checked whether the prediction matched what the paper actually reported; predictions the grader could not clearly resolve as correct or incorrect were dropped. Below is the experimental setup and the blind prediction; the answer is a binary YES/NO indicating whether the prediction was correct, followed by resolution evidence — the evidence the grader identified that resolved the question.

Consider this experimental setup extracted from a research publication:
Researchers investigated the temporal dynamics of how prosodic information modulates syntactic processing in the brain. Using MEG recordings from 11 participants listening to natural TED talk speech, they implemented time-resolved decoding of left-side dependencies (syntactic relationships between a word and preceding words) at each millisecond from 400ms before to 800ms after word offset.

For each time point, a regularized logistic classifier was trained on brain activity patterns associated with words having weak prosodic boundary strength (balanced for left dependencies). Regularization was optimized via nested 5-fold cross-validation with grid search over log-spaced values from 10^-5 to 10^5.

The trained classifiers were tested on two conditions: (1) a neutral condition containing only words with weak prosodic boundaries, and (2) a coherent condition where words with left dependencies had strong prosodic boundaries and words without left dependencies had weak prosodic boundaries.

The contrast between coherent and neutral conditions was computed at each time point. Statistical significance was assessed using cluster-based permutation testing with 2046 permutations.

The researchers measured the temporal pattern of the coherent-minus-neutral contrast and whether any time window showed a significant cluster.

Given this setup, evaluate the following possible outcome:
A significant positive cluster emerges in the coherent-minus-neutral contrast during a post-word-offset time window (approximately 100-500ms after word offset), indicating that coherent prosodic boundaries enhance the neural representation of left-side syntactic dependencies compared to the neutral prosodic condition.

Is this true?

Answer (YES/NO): NO